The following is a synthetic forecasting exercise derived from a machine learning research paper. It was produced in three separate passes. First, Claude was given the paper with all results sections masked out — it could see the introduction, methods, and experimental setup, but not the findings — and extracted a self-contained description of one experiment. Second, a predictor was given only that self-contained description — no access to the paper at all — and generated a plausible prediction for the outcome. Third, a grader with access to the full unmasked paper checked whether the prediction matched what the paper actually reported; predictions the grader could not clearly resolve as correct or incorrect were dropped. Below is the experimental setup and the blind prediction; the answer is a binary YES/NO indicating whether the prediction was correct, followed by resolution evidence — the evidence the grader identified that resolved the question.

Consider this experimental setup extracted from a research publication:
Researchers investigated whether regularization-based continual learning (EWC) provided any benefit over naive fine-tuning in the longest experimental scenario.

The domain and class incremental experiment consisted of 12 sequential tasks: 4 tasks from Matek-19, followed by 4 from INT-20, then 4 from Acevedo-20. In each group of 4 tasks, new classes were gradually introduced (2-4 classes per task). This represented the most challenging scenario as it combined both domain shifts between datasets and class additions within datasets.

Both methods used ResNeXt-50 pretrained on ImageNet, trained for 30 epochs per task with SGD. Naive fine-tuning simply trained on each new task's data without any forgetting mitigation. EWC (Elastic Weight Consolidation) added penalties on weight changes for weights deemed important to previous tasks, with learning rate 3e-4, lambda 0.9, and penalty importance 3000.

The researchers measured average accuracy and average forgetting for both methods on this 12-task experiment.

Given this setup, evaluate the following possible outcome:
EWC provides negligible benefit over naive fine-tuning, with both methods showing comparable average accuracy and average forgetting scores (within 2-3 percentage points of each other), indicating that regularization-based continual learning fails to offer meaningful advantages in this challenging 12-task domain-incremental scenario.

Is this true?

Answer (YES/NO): YES